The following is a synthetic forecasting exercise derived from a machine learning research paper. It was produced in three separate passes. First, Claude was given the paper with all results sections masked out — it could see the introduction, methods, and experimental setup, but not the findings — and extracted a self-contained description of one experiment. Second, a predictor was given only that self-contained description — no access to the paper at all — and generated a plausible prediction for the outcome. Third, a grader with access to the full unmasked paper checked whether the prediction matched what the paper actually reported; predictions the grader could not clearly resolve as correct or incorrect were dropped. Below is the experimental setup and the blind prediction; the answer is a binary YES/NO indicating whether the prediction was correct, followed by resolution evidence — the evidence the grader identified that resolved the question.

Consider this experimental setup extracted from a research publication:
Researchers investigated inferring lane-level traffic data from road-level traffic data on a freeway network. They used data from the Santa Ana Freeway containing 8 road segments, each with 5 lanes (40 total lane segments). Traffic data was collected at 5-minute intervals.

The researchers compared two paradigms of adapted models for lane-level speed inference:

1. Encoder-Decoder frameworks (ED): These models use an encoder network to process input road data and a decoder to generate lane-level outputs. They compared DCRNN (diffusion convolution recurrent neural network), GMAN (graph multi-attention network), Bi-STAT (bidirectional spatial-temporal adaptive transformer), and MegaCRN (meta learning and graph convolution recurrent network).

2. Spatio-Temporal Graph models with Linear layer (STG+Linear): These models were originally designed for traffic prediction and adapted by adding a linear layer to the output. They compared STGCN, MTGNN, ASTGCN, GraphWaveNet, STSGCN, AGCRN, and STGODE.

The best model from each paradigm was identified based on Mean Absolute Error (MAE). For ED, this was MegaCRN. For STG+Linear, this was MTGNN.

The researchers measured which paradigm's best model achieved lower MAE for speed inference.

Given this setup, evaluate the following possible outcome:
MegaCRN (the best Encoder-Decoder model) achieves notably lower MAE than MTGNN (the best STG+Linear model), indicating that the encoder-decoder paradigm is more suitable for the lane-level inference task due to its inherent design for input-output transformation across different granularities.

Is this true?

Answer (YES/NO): NO